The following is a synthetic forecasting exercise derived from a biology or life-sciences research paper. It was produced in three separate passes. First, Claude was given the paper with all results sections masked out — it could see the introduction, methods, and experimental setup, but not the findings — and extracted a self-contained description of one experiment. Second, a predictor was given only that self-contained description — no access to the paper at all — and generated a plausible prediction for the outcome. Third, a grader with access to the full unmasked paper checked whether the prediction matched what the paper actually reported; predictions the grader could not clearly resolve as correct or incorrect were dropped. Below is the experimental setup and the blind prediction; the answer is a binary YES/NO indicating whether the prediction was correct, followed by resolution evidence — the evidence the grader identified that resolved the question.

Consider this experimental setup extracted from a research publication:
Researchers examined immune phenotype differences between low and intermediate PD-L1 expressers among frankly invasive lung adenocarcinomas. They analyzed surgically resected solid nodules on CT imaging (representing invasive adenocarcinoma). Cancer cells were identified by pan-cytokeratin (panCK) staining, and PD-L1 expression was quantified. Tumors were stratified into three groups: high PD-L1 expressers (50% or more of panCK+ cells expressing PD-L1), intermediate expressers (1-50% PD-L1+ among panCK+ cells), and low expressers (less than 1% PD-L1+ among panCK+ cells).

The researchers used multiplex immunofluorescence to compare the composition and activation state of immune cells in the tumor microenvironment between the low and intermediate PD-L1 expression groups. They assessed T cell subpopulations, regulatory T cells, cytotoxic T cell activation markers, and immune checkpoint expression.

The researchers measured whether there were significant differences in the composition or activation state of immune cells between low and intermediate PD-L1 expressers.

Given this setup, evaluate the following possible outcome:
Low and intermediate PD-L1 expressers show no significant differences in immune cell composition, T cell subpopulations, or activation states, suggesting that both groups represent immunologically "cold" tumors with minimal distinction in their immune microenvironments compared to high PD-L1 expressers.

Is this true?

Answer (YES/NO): YES